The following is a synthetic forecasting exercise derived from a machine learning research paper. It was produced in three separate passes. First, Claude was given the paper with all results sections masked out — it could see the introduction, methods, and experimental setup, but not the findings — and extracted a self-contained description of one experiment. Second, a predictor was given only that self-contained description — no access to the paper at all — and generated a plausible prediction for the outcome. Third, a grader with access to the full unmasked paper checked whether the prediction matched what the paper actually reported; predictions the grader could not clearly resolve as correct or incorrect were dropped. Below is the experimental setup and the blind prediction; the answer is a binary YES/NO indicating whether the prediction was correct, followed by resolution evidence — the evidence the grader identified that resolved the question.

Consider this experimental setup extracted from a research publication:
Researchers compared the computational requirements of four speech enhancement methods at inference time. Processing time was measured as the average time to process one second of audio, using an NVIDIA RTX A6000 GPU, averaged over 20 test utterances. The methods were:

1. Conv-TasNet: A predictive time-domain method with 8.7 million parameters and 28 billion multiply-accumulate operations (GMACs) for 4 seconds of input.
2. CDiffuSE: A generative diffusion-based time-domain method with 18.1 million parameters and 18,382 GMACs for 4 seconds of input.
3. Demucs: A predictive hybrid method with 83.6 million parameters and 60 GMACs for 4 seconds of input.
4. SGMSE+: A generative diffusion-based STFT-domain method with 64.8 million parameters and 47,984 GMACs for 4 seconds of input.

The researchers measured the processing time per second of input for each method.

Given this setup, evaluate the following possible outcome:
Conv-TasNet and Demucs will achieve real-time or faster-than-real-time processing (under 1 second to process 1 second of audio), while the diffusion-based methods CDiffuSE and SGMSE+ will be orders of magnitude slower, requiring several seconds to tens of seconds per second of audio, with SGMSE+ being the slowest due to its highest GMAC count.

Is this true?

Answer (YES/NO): NO